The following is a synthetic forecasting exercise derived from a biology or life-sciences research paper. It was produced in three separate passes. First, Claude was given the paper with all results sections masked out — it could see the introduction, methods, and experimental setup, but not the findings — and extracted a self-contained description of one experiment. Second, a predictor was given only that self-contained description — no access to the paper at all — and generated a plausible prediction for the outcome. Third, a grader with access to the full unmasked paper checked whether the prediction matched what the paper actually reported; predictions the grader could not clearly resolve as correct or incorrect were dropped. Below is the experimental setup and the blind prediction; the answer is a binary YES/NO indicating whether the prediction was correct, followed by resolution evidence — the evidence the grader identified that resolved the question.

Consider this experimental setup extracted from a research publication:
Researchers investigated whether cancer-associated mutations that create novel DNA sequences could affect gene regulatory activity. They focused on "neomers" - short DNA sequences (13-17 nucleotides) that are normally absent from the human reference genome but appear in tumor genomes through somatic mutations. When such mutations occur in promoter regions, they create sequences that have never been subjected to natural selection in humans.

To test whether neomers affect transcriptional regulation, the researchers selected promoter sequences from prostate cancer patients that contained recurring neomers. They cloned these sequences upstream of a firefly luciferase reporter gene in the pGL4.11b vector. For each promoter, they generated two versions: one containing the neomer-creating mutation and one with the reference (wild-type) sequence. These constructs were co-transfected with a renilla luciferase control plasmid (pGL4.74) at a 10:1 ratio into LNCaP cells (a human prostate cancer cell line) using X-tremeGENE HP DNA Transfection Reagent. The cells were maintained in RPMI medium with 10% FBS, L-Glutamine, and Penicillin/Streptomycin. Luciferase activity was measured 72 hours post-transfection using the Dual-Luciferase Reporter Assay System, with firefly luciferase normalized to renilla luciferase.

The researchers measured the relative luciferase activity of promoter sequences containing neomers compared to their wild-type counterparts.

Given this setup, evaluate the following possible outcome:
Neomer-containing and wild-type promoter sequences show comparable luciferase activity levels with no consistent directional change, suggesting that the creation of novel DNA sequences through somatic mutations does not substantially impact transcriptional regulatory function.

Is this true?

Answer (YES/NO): NO